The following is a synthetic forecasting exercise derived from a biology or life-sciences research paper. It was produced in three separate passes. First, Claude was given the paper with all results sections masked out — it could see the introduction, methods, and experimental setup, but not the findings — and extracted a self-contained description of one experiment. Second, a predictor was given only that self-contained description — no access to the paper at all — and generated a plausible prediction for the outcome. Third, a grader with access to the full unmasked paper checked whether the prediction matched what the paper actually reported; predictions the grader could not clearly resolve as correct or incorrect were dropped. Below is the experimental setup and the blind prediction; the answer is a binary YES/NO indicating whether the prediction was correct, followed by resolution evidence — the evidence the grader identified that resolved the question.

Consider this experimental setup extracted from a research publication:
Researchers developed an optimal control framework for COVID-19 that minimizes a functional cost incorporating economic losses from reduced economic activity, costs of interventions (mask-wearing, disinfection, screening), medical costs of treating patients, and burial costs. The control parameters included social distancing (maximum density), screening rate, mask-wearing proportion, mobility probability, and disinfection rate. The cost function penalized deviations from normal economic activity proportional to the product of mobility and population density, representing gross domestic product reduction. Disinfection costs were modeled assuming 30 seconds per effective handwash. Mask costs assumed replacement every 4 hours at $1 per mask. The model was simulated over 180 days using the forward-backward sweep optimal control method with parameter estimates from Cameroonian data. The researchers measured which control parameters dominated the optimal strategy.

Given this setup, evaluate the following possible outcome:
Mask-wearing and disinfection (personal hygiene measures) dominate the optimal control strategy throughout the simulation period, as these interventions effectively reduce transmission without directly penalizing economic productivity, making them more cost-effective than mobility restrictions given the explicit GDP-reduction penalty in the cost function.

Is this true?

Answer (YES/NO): NO